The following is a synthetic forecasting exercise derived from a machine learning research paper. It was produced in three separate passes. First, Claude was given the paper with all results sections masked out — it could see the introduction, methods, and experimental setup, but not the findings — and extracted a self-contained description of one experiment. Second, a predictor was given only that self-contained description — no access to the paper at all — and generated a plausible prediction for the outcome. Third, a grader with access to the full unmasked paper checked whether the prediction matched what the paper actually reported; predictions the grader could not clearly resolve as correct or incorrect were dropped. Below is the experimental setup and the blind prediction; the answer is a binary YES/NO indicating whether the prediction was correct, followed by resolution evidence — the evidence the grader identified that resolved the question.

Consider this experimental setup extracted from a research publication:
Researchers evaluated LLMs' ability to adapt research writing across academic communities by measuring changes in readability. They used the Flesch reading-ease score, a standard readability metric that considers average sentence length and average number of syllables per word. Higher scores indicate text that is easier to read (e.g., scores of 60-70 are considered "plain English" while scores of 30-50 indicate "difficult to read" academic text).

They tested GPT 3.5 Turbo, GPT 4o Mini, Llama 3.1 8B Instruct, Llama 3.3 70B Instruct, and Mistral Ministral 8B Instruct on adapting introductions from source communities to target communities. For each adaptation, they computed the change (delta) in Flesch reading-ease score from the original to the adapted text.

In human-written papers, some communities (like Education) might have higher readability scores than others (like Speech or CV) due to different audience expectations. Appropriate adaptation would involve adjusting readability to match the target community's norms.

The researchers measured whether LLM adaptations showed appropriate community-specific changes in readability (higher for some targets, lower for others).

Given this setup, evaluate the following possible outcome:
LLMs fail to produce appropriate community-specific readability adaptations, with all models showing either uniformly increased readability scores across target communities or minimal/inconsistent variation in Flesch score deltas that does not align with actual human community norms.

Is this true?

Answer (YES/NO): NO